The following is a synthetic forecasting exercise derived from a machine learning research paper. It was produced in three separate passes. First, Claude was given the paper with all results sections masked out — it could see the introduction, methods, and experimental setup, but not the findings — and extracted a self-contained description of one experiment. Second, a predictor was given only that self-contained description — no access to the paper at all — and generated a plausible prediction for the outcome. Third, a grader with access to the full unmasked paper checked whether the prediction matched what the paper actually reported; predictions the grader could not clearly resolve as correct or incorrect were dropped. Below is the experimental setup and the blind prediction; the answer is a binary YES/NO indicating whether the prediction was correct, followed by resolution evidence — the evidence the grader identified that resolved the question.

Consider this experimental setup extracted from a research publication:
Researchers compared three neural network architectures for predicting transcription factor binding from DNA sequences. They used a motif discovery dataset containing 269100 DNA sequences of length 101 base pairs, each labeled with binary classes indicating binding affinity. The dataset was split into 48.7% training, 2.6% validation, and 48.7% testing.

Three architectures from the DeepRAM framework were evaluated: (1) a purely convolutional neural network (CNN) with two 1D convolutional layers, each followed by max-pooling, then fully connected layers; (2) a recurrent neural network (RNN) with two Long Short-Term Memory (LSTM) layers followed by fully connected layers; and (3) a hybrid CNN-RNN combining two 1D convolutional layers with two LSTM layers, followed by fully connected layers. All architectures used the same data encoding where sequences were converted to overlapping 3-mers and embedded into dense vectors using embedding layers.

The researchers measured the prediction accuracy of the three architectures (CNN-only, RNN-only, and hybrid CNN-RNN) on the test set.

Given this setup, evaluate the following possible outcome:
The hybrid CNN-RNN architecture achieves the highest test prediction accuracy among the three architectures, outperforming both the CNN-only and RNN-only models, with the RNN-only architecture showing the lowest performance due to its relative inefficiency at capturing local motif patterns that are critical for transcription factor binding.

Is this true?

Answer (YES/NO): NO